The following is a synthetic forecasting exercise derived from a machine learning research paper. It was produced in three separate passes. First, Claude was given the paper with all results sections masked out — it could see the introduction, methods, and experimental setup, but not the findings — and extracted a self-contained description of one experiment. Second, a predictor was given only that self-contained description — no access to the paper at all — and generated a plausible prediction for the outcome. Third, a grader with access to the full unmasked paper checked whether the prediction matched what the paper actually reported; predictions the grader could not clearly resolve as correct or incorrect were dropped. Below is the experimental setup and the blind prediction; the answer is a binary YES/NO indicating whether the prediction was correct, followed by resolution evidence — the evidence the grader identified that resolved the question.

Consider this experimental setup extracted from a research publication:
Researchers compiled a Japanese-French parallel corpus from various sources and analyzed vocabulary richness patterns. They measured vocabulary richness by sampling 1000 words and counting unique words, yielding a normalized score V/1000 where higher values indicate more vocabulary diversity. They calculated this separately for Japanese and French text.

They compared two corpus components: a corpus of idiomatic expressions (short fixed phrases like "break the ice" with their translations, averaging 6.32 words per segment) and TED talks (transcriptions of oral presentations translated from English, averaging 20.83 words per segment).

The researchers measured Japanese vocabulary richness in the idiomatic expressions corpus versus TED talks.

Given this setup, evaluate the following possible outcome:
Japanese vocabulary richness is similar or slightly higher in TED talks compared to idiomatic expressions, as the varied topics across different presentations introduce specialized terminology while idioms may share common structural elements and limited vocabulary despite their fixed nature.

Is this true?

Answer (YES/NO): YES